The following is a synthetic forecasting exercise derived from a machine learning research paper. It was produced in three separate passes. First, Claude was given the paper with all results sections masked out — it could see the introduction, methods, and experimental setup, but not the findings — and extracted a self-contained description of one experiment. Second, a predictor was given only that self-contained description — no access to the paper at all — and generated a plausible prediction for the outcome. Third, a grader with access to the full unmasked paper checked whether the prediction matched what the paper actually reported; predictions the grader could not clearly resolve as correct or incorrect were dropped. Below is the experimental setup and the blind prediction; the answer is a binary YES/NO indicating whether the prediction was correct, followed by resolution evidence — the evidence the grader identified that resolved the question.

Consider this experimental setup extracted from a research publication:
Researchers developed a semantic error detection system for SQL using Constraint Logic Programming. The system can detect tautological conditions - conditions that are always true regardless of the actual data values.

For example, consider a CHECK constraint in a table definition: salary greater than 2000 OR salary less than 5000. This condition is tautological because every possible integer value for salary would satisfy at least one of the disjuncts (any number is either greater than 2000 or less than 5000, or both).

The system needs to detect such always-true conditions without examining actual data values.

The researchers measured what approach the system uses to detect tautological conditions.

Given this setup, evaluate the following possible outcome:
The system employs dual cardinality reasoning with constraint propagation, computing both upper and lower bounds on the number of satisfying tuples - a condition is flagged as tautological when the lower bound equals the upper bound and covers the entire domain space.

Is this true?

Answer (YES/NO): NO